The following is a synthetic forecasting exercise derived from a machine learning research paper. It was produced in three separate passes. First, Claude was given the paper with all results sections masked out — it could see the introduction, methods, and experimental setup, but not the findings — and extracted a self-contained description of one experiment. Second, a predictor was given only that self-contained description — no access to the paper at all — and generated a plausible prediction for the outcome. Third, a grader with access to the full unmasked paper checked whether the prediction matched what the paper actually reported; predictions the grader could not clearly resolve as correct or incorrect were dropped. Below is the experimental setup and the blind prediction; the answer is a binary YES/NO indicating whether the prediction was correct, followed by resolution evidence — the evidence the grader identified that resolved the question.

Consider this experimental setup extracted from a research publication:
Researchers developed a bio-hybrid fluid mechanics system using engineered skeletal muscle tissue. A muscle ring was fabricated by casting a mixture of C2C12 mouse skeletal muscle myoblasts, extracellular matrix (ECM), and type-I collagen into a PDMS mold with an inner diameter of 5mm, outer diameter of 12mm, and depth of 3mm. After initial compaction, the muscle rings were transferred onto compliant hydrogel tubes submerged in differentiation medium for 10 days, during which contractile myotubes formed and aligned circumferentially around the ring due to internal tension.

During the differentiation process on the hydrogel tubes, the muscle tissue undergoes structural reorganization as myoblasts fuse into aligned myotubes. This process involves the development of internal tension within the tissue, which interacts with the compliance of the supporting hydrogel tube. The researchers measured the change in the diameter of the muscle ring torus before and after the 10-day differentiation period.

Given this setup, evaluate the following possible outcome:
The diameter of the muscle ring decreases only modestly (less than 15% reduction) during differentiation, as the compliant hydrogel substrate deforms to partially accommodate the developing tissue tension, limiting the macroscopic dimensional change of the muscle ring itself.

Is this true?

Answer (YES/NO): NO